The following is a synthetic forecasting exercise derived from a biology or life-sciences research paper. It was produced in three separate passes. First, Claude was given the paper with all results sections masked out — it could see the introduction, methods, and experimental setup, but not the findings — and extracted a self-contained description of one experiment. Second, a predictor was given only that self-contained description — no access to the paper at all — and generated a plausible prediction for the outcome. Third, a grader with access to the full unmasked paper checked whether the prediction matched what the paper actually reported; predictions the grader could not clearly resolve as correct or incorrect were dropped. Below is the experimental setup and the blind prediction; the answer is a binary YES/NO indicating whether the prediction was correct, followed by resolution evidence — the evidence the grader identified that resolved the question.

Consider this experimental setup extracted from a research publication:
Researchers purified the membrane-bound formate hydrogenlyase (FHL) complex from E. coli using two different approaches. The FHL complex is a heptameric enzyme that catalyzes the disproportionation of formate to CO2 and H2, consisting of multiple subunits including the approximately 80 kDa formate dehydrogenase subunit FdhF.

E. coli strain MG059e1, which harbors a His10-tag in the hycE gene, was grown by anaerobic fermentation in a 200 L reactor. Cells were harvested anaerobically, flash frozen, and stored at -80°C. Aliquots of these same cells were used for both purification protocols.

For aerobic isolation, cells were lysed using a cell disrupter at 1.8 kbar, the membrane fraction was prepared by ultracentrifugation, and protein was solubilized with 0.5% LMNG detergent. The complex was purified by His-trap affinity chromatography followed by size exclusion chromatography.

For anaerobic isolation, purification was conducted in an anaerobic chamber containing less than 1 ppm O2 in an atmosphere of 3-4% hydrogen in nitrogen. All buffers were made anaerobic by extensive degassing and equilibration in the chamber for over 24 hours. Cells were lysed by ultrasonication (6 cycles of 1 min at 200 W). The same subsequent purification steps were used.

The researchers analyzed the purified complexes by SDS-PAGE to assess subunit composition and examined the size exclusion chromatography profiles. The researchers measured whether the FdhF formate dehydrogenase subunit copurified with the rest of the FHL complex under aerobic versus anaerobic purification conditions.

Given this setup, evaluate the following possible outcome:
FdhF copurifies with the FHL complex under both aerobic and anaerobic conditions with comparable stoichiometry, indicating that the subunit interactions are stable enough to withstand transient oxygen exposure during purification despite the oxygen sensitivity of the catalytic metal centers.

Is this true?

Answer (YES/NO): NO